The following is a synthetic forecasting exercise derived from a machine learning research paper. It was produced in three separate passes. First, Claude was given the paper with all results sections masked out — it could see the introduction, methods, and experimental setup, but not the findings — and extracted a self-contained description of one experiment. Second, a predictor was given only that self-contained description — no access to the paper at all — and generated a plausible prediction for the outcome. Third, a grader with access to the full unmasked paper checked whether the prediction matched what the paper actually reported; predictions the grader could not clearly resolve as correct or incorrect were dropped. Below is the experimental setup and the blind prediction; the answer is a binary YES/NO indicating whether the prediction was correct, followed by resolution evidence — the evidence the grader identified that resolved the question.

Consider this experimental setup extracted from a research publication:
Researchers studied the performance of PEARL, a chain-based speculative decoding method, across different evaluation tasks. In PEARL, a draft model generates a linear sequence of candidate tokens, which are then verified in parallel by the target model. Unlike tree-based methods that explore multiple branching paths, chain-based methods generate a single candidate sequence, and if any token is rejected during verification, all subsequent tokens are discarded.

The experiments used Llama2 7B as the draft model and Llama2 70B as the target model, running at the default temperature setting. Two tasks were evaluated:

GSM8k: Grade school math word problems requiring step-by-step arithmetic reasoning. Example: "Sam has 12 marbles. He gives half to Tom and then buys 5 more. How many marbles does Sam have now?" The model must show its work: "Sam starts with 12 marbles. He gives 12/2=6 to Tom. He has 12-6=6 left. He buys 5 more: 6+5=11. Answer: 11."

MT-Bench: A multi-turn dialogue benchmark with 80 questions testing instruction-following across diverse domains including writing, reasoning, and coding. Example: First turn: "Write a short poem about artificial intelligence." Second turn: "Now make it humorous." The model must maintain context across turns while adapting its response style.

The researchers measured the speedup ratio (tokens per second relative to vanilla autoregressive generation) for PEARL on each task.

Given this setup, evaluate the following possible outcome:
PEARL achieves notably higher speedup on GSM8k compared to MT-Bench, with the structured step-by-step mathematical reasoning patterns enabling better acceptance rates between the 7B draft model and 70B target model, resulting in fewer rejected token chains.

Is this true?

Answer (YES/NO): NO